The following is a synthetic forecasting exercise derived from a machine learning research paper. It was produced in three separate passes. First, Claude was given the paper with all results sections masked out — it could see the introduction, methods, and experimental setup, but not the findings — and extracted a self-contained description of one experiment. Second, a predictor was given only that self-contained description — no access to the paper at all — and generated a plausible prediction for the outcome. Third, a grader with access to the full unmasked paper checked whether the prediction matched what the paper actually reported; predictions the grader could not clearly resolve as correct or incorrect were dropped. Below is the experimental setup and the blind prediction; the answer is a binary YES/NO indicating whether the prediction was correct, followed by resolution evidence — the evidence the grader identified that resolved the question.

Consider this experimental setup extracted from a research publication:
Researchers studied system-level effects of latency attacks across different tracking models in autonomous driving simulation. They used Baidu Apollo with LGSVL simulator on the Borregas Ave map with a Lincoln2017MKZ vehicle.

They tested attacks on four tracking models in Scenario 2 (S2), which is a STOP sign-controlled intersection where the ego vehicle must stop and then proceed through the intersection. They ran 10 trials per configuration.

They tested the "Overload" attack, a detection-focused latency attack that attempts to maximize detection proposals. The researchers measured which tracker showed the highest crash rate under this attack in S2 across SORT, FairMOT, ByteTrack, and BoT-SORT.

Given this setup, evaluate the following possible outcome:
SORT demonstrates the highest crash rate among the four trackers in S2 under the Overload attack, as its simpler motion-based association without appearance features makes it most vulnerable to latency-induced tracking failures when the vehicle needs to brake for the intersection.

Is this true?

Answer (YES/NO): NO